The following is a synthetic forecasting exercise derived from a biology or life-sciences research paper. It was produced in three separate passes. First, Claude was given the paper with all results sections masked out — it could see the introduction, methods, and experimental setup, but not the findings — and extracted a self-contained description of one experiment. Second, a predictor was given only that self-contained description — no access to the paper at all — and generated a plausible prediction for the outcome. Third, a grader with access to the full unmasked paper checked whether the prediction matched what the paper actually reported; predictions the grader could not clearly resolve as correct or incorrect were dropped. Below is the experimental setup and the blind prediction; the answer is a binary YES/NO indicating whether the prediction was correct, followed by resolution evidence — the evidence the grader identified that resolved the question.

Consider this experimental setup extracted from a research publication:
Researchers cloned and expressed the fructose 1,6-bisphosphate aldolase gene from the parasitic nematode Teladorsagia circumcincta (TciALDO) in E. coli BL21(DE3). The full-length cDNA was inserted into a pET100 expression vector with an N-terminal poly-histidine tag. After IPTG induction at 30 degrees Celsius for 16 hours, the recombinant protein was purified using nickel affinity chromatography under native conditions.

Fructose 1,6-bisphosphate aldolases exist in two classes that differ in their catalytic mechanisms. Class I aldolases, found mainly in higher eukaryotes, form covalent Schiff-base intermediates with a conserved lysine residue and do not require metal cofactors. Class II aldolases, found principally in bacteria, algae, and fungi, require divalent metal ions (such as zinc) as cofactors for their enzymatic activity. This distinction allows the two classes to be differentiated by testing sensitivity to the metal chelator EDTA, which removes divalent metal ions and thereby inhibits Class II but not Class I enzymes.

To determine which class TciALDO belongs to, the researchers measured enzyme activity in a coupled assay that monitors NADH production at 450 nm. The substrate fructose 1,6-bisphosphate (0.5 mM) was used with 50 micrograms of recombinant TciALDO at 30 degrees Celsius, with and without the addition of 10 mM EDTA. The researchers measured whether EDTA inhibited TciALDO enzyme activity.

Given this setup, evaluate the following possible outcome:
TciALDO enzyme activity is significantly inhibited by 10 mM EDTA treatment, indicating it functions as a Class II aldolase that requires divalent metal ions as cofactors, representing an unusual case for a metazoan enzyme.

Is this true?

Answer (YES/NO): NO